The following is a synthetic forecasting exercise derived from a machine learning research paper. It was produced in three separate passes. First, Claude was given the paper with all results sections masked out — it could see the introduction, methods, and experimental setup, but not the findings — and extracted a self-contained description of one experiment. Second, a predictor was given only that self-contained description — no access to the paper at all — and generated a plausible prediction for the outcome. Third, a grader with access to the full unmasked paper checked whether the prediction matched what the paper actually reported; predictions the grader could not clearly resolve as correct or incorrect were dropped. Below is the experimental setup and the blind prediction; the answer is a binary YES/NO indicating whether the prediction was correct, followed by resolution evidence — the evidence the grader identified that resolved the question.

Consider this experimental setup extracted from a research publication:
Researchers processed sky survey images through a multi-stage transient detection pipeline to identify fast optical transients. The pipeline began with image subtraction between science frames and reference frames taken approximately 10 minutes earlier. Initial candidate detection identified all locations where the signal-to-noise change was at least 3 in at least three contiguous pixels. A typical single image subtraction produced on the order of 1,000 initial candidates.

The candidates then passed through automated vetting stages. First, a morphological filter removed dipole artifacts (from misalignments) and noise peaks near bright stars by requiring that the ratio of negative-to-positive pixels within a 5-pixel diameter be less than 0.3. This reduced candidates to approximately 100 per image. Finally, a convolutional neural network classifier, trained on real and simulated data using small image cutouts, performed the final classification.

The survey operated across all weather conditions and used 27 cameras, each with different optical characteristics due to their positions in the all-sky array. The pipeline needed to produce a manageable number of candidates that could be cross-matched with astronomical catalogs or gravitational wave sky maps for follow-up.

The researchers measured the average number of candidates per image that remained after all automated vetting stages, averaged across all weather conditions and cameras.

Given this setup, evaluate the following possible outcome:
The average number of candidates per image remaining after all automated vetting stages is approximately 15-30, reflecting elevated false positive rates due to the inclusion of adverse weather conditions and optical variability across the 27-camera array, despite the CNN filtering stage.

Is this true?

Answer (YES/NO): NO